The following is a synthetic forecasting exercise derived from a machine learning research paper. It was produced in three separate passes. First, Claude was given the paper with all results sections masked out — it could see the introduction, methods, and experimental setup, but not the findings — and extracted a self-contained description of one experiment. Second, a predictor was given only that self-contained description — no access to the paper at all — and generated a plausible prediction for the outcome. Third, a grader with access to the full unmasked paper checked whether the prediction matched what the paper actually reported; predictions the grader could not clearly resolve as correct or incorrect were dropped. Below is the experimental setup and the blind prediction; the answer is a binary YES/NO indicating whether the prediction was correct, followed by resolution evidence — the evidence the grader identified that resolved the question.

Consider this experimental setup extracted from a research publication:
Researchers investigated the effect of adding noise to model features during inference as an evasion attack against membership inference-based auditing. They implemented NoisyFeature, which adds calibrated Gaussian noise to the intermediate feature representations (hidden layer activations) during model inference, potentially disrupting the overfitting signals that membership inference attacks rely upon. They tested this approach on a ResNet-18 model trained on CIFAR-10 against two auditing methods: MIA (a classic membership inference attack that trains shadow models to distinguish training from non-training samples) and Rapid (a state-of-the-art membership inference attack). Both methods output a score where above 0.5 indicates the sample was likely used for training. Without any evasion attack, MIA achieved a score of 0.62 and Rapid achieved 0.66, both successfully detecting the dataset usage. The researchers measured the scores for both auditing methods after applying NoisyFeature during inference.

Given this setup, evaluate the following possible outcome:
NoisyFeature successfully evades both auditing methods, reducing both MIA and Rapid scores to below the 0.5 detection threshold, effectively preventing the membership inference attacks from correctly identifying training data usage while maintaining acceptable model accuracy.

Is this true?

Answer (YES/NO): NO